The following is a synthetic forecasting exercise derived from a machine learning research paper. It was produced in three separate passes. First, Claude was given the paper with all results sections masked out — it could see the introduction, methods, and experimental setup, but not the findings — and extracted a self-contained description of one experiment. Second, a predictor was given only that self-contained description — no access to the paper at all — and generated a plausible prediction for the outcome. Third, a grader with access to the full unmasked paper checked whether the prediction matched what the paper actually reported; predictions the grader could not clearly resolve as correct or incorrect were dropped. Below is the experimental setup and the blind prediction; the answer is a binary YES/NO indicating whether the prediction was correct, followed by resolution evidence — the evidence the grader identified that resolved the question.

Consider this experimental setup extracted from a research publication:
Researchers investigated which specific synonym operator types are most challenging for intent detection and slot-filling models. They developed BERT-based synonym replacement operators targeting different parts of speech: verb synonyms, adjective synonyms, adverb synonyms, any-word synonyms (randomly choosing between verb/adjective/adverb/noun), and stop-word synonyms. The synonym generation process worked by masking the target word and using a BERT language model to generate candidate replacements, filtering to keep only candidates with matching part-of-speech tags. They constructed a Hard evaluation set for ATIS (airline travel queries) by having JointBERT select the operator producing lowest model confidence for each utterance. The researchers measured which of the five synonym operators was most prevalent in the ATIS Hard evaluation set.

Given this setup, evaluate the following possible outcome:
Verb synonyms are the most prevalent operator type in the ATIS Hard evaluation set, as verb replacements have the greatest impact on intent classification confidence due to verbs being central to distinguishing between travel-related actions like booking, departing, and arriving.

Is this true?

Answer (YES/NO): NO